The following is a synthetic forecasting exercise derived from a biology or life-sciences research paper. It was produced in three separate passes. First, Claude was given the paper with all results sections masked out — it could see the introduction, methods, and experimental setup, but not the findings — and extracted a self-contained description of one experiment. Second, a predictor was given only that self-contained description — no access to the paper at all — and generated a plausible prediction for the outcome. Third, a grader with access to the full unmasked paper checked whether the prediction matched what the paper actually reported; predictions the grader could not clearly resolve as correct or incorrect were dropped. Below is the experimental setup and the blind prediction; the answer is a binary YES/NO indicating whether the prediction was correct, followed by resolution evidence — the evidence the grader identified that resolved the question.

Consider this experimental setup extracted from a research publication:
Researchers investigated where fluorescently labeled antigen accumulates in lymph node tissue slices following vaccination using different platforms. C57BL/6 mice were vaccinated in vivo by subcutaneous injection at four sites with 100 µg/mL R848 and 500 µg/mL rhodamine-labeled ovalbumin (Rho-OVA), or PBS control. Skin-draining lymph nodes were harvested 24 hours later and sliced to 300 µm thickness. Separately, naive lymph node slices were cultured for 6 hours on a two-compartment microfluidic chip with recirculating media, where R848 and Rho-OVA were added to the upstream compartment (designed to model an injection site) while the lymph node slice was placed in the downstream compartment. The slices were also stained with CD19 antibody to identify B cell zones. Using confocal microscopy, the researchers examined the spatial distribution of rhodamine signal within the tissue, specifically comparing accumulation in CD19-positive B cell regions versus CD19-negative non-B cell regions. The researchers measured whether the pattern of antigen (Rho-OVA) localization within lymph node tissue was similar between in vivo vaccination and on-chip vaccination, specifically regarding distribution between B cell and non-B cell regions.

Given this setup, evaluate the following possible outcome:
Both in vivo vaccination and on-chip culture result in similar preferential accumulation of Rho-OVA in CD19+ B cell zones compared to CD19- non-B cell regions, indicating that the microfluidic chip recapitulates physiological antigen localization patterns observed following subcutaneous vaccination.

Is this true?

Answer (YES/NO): NO